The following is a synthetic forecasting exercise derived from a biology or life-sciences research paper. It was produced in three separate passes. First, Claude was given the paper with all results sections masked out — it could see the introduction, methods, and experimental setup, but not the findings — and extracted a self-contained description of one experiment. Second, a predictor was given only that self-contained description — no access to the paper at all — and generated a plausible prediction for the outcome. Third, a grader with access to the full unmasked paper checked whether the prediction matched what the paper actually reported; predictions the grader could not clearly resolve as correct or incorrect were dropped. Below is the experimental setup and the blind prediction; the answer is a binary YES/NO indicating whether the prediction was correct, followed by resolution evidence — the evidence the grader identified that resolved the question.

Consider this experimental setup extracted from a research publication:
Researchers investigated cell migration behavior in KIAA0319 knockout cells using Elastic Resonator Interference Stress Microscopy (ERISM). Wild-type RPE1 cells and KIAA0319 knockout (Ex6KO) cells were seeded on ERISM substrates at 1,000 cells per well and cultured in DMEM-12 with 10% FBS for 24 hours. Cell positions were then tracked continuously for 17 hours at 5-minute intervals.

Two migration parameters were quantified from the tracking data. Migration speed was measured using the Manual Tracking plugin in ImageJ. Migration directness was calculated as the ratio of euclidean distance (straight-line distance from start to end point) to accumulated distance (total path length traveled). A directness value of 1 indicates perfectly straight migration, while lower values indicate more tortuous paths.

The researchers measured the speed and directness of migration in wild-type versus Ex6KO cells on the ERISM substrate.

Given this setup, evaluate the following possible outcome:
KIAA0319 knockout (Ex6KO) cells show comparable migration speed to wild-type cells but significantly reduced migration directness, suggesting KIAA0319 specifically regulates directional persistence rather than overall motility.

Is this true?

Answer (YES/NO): NO